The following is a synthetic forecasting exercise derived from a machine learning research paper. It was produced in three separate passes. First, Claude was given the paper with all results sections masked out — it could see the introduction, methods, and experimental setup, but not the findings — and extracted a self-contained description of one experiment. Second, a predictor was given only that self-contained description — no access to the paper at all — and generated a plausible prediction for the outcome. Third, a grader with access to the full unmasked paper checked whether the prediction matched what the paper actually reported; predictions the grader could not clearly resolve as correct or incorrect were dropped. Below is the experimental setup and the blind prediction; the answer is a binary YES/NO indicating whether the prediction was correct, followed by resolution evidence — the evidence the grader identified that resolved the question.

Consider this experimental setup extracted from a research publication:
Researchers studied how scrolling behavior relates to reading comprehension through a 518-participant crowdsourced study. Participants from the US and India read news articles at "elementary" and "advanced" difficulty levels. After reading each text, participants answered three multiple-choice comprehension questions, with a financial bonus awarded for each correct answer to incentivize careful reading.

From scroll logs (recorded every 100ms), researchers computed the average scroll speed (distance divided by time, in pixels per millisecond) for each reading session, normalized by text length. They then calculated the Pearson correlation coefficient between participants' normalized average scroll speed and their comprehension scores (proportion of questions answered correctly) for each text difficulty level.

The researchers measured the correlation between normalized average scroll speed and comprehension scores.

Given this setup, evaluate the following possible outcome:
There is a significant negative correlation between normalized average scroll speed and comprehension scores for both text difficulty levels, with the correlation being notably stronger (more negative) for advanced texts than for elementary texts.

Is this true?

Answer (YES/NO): NO